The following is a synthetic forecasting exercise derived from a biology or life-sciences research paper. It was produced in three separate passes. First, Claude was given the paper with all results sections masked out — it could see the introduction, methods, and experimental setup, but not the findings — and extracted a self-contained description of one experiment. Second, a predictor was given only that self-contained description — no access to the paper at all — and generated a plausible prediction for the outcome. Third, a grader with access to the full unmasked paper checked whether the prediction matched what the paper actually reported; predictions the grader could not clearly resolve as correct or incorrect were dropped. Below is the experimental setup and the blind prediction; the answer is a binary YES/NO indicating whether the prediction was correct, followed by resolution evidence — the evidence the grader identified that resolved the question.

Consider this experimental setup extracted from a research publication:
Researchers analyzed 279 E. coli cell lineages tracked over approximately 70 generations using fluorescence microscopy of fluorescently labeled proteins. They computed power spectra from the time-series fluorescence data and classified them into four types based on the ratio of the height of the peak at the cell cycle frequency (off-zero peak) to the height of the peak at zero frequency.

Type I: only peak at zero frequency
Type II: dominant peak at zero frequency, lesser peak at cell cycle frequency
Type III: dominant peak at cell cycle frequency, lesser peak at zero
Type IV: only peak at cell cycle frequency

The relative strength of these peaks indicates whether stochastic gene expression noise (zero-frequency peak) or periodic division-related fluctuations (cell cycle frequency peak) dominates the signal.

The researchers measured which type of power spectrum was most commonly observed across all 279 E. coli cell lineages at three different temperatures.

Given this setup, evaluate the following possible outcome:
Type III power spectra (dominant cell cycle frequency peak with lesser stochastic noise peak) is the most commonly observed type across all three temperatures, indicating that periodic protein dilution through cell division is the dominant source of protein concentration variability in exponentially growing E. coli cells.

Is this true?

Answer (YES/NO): NO